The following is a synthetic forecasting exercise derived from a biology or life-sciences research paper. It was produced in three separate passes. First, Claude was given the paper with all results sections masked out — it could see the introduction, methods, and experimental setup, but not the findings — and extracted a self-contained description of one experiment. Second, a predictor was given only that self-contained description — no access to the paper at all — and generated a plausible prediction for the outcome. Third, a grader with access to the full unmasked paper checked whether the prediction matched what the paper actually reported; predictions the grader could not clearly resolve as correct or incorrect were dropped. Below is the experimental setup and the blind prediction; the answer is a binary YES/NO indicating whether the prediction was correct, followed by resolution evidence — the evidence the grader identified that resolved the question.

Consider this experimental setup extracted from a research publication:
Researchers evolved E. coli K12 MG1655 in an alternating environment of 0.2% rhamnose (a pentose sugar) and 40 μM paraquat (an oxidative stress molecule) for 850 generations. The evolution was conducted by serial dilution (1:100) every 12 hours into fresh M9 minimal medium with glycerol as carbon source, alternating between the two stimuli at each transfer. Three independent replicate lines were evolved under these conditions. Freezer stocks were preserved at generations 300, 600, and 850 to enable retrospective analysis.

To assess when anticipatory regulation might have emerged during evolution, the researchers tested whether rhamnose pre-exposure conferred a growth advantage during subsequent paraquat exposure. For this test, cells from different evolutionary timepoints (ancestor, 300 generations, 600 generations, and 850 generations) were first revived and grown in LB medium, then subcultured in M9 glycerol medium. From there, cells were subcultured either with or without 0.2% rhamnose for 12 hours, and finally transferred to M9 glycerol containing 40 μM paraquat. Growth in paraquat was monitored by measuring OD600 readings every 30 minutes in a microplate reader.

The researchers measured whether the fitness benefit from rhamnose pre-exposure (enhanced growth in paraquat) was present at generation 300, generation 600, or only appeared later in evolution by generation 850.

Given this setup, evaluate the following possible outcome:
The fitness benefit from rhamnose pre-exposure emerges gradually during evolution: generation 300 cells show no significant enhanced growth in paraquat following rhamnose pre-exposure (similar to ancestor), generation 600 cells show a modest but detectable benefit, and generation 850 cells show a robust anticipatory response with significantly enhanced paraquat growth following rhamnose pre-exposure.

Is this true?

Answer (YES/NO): YES